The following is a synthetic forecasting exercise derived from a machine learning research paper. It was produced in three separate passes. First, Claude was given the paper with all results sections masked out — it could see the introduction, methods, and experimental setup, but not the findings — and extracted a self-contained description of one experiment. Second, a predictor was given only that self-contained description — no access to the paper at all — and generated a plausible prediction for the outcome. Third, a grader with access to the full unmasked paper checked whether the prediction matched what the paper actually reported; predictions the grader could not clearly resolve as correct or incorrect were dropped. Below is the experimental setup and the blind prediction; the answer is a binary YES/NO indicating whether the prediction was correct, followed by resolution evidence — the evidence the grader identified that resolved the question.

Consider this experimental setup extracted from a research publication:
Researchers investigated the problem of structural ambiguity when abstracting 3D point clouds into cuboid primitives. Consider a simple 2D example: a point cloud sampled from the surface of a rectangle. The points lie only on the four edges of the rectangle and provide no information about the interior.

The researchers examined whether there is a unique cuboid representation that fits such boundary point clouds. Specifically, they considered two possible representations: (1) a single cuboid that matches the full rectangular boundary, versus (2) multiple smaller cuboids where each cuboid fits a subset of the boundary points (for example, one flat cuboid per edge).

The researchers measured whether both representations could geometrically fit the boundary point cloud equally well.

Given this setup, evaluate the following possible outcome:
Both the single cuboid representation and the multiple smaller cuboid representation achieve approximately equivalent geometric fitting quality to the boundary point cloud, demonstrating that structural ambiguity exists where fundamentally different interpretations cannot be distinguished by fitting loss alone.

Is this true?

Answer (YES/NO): YES